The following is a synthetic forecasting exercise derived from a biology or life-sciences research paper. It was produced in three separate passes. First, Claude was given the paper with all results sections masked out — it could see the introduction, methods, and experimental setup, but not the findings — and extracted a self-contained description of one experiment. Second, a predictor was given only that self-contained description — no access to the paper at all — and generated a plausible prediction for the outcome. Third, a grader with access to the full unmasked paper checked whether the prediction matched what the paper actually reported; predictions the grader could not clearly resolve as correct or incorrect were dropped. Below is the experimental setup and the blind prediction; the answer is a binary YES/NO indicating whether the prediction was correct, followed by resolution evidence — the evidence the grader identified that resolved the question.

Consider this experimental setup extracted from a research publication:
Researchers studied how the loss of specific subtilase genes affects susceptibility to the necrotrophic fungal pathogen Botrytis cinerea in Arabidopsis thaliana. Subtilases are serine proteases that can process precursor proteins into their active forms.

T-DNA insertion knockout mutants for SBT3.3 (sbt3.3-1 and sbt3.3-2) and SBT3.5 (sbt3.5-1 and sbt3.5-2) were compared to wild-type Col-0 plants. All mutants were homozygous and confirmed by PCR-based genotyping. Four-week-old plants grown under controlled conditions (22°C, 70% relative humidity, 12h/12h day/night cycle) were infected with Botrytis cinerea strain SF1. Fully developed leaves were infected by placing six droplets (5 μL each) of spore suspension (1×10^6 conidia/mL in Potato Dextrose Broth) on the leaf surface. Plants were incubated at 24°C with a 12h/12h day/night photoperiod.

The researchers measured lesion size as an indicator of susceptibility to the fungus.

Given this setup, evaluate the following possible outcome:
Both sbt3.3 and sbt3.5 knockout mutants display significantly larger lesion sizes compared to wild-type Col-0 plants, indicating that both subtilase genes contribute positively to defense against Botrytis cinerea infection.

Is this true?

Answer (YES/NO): YES